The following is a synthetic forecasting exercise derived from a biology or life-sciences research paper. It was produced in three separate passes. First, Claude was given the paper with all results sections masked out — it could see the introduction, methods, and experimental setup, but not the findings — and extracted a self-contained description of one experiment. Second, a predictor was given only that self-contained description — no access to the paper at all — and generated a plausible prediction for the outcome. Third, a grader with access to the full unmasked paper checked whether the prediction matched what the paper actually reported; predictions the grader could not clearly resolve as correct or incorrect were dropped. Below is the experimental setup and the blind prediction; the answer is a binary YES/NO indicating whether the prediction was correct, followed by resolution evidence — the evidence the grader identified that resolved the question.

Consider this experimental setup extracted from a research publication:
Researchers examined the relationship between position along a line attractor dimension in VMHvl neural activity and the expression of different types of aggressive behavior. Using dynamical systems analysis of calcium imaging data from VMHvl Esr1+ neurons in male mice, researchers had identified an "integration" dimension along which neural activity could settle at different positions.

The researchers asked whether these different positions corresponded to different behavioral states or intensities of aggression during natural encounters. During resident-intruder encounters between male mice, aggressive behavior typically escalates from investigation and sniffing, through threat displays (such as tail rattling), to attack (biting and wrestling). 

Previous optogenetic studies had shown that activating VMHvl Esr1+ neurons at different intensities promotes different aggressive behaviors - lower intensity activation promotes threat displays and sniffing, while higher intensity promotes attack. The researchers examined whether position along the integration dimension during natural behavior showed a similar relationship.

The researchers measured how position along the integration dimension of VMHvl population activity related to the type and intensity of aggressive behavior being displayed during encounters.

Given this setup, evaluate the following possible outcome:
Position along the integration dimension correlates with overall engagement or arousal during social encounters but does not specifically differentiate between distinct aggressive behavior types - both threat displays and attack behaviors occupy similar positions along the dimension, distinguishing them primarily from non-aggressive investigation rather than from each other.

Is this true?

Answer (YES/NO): NO